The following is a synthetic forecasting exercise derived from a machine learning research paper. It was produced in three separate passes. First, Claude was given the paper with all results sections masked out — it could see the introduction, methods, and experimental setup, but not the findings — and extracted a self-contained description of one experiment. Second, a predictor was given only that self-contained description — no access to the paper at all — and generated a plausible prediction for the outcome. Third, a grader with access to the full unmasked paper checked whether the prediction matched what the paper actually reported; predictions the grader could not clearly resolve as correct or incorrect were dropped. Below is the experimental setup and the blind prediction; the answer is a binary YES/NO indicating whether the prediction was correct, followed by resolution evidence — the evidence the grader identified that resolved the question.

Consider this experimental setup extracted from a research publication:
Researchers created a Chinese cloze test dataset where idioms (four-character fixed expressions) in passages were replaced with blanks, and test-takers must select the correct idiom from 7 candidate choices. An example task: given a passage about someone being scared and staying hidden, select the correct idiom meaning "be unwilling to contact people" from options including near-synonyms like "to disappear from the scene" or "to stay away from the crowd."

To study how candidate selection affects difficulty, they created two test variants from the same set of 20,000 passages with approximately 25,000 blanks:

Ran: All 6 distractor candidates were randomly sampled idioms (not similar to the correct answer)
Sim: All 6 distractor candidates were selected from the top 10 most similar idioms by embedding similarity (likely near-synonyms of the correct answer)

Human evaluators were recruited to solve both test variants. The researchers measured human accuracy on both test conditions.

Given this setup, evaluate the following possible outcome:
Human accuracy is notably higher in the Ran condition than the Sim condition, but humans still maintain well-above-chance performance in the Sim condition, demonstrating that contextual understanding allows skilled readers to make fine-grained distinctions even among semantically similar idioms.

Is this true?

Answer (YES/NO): YES